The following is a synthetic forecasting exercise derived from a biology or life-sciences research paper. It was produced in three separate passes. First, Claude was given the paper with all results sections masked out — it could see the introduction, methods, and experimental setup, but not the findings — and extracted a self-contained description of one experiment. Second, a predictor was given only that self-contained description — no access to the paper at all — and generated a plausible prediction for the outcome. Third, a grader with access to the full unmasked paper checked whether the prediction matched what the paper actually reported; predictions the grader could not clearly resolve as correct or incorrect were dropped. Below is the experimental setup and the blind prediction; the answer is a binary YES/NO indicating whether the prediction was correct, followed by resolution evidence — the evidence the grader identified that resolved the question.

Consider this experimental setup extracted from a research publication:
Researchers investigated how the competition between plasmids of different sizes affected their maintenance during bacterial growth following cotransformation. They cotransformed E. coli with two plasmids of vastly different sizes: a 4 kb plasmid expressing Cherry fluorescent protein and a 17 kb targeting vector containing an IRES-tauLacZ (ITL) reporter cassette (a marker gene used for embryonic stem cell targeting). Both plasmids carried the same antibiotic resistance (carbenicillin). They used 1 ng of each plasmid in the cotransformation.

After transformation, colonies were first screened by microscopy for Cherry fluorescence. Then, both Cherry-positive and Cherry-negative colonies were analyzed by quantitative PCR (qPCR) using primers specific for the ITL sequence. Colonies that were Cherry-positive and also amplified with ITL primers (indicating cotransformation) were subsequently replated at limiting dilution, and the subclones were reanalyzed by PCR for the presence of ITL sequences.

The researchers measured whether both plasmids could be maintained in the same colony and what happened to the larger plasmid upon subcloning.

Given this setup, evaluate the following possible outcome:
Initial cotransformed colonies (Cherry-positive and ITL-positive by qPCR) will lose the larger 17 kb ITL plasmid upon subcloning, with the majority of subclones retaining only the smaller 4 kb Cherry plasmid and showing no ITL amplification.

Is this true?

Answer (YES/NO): YES